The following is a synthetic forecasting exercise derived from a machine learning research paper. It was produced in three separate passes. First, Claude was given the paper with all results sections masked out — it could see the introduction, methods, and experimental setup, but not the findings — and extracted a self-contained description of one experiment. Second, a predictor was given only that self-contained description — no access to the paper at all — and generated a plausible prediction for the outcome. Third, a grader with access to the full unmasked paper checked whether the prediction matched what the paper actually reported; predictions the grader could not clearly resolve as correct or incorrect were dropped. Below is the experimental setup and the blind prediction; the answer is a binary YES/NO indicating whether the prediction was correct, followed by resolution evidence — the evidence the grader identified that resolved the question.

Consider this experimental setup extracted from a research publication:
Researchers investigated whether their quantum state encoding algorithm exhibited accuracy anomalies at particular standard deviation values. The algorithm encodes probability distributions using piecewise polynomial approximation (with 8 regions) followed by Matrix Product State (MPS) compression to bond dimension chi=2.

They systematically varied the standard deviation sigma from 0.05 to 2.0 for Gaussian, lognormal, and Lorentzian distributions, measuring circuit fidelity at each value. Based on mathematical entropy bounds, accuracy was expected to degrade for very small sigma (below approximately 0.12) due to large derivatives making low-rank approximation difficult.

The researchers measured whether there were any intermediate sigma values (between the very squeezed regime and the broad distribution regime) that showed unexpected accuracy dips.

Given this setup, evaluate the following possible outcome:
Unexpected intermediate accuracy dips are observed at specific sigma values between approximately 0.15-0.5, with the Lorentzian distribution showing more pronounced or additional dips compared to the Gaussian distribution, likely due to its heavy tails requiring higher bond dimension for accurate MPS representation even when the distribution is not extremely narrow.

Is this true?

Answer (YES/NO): NO